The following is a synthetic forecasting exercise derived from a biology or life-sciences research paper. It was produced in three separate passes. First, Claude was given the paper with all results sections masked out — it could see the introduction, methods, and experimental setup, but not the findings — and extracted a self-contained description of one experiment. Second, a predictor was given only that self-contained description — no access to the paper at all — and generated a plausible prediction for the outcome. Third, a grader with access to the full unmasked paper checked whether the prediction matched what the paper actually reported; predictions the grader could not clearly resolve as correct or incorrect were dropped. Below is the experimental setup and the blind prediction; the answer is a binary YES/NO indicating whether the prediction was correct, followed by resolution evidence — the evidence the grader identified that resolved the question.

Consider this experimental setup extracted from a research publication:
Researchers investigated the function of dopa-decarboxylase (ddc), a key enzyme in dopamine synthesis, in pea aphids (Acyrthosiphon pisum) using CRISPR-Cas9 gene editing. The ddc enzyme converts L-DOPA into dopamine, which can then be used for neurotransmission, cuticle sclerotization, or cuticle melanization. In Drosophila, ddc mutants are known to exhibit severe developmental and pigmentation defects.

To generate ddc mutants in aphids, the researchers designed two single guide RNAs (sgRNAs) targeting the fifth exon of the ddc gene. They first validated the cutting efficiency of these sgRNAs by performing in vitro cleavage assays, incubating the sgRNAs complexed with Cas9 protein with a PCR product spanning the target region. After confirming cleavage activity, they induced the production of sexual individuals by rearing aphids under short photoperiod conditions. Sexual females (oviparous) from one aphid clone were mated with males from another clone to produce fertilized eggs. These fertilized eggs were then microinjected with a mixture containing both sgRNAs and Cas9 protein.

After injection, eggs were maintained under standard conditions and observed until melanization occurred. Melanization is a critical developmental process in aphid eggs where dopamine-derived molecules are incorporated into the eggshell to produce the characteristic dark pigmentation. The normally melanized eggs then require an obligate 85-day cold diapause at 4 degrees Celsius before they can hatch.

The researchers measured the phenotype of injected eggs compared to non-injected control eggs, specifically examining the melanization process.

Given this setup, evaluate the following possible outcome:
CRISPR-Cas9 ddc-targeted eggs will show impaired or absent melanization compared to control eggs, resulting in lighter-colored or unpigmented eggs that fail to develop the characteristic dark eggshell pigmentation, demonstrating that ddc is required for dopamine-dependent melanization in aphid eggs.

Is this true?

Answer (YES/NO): YES